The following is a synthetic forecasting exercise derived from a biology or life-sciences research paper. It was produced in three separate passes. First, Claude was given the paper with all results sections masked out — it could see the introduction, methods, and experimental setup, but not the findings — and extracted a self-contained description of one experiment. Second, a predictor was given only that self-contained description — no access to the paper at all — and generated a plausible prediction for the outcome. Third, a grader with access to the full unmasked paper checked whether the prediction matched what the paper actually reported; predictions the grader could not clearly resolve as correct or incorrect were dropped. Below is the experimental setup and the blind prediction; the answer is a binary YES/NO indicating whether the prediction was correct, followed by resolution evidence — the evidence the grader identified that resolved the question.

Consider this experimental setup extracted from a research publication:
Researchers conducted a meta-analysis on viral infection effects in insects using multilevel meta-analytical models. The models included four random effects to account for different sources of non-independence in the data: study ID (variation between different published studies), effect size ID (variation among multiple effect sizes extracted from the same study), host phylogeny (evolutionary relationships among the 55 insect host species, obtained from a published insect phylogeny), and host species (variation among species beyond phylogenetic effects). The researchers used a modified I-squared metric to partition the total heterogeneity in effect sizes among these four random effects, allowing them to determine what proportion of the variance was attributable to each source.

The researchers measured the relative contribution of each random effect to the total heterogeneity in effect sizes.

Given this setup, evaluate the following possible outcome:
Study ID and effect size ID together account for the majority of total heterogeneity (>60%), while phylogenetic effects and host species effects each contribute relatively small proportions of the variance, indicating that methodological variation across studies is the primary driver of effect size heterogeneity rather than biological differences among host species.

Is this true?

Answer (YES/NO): NO